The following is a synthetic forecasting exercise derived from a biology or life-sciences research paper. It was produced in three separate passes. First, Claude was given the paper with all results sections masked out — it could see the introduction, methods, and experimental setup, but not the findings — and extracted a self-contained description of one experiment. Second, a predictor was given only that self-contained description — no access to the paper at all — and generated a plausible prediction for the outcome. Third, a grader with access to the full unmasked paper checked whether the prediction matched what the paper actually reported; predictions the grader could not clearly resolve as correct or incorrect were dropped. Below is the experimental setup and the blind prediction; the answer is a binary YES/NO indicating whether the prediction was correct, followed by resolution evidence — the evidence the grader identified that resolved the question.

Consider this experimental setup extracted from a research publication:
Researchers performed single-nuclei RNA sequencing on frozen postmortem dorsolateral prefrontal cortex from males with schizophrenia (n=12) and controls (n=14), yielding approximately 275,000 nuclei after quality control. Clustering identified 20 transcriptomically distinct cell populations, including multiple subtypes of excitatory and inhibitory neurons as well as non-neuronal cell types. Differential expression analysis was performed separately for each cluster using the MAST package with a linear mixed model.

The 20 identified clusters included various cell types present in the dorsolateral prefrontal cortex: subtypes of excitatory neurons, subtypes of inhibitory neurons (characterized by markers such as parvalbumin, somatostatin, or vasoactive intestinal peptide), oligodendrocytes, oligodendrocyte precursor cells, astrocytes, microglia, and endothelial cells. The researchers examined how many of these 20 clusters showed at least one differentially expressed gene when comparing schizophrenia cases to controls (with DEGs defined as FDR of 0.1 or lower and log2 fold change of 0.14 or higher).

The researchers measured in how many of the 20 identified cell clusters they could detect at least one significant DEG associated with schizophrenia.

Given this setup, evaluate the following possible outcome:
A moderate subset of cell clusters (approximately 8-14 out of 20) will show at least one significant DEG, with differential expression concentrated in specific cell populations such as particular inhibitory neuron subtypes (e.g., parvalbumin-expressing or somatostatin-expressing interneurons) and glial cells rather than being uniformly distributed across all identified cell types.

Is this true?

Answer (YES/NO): NO